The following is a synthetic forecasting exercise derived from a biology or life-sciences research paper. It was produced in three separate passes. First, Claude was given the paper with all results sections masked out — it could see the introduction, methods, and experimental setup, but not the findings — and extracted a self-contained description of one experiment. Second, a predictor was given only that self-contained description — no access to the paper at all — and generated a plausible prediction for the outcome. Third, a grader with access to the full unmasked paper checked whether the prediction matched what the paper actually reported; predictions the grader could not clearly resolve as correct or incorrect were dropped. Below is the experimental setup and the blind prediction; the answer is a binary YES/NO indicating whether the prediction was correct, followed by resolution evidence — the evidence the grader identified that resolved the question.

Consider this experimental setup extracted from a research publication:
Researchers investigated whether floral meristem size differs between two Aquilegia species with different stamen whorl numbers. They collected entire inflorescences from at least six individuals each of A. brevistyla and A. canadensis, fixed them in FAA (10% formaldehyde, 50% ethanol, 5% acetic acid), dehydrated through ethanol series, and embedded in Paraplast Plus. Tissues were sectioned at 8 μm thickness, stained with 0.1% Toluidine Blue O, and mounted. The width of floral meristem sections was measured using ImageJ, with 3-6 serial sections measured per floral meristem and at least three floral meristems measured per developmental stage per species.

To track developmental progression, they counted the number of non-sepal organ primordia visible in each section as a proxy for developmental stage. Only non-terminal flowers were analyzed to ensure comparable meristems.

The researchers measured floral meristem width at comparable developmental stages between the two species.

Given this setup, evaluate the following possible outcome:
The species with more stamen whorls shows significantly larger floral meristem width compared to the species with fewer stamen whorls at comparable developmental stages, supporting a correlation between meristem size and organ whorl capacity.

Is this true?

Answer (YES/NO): YES